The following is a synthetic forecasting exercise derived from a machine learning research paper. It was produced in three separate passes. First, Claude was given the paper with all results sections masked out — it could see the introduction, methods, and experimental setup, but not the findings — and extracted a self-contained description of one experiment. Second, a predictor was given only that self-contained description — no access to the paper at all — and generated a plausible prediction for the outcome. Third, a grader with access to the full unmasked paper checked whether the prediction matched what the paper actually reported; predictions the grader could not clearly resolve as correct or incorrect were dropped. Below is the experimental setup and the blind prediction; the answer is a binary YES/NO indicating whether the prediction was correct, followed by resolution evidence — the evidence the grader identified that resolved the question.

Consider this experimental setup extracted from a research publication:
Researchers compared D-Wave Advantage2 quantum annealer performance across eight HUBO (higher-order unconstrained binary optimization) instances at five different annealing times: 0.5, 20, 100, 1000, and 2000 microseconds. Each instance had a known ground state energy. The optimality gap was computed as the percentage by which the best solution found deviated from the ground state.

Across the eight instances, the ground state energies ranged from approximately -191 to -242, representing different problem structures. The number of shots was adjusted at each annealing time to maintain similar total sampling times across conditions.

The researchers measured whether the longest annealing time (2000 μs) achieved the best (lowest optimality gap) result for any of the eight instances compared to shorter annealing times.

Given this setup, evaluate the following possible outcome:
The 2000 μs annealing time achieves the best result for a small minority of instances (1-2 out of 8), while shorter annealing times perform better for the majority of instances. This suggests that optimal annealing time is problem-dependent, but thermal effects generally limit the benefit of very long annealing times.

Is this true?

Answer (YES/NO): YES